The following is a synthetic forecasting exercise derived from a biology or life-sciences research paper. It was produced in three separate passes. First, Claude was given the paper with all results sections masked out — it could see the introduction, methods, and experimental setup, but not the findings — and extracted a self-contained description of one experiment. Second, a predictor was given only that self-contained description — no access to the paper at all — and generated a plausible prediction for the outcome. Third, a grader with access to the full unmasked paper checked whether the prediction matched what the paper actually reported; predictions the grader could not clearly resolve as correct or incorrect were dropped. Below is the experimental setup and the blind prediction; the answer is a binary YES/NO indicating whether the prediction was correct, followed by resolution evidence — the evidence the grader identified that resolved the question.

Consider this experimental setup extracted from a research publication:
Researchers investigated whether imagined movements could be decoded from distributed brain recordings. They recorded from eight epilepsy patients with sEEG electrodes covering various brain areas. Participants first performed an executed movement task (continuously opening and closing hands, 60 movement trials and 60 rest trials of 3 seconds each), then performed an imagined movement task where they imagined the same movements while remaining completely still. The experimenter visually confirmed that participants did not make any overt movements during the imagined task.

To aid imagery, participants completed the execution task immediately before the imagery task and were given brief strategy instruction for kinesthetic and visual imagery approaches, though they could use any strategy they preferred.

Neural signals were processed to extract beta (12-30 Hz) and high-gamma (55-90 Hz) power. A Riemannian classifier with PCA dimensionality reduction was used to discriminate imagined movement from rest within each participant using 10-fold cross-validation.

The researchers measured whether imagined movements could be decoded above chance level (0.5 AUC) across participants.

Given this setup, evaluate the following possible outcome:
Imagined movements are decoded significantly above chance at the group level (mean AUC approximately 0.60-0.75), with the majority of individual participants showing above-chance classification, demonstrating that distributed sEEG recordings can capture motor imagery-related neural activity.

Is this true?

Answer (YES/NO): YES